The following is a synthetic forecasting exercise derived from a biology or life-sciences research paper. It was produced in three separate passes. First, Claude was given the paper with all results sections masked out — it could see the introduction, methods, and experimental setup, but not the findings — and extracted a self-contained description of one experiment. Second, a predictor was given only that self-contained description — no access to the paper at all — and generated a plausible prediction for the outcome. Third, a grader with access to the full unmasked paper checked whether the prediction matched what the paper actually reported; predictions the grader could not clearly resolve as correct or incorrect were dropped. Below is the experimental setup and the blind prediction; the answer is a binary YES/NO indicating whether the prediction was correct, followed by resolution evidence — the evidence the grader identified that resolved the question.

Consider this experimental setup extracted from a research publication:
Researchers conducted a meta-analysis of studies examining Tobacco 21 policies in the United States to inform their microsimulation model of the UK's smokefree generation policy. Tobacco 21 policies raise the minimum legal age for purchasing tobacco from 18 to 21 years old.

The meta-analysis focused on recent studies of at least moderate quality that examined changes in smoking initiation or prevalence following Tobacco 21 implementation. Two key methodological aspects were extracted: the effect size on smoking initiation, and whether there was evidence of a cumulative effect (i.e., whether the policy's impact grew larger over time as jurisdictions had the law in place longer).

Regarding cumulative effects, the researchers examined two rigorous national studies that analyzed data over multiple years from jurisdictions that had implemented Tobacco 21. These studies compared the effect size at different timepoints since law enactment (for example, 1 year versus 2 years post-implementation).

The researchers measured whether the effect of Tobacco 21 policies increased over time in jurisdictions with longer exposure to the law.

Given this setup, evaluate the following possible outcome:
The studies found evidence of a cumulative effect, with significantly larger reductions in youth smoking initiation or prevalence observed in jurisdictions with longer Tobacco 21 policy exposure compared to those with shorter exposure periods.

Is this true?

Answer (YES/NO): NO